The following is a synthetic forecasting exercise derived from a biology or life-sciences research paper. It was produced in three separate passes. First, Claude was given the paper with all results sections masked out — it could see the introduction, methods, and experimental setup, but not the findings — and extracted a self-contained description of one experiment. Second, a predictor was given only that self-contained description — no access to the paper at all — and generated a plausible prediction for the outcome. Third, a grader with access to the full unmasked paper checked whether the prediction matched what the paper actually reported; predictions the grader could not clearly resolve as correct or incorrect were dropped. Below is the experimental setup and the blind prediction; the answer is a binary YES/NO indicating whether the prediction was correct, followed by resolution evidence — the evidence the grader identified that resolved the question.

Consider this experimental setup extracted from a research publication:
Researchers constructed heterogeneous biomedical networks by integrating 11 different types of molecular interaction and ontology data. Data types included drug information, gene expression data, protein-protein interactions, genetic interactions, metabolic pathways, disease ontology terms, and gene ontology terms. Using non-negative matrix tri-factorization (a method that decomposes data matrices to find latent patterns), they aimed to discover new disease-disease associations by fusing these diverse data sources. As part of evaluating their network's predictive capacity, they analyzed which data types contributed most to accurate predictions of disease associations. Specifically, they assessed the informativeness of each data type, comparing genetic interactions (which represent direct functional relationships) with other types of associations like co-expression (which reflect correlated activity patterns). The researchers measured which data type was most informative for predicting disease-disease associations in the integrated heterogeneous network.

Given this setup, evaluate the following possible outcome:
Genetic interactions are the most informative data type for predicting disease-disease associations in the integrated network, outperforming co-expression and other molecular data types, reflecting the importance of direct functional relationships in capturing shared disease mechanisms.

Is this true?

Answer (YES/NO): YES